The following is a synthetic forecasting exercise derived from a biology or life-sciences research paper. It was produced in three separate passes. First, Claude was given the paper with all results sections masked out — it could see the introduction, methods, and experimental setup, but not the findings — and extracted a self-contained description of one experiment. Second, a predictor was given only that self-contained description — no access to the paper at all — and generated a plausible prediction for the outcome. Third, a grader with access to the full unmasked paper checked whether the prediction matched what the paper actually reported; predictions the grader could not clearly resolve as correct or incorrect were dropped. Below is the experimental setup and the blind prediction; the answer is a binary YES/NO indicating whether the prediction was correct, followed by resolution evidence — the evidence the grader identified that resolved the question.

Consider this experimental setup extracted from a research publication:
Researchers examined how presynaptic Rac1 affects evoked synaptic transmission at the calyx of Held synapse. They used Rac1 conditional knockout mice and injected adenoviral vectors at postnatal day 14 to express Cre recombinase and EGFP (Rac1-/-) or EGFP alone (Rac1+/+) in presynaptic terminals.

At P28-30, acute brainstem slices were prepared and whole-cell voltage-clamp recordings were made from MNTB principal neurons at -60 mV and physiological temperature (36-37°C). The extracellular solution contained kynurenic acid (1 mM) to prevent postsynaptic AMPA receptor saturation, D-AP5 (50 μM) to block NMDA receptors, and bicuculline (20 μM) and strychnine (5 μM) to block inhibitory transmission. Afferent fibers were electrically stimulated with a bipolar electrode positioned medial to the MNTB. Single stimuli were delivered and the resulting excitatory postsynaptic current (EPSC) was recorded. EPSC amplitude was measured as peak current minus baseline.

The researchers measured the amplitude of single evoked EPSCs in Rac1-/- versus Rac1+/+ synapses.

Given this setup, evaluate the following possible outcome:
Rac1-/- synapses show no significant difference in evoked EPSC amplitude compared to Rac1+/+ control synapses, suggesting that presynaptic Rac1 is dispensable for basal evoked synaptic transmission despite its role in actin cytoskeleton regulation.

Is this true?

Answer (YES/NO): NO